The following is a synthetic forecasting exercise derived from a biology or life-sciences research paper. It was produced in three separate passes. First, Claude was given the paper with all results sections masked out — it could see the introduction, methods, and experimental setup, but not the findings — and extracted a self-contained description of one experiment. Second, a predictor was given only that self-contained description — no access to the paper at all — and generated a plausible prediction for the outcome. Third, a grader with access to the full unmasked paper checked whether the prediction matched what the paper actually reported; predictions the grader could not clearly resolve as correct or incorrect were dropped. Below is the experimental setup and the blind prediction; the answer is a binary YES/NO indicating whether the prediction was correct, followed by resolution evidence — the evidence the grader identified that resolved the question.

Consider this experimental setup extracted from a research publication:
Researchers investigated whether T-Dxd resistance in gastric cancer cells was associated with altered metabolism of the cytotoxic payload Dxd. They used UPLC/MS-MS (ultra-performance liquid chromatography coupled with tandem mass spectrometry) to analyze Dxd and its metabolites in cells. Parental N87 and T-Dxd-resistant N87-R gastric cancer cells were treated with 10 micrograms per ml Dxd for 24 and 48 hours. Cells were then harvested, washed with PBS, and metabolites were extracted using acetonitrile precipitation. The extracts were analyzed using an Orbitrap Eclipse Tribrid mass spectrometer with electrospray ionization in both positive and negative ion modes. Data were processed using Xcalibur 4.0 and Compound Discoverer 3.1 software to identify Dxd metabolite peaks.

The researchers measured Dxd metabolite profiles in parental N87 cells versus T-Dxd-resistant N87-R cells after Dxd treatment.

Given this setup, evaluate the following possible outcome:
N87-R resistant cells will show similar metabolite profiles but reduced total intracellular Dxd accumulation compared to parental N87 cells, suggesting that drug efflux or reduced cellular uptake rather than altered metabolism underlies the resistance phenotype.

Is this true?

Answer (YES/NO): NO